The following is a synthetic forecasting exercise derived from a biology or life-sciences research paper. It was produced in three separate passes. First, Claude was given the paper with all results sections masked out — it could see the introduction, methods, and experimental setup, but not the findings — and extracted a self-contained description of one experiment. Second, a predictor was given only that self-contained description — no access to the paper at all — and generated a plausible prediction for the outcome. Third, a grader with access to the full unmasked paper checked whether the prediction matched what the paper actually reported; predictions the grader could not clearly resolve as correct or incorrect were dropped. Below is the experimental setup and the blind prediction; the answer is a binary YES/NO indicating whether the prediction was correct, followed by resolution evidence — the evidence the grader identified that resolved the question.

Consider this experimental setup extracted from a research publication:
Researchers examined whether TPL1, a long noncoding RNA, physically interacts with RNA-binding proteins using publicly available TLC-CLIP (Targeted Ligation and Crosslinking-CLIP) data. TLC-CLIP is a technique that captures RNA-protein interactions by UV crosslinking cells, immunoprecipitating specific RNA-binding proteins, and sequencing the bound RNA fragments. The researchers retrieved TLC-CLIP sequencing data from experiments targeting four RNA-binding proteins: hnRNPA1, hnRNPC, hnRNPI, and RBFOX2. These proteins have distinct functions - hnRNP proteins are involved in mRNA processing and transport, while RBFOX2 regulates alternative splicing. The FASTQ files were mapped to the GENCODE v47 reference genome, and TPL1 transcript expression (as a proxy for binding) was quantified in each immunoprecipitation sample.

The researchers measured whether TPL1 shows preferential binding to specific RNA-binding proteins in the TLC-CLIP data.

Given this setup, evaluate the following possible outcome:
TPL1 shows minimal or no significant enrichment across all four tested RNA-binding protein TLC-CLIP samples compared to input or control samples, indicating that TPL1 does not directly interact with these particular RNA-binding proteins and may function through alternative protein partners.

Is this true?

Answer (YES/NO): NO